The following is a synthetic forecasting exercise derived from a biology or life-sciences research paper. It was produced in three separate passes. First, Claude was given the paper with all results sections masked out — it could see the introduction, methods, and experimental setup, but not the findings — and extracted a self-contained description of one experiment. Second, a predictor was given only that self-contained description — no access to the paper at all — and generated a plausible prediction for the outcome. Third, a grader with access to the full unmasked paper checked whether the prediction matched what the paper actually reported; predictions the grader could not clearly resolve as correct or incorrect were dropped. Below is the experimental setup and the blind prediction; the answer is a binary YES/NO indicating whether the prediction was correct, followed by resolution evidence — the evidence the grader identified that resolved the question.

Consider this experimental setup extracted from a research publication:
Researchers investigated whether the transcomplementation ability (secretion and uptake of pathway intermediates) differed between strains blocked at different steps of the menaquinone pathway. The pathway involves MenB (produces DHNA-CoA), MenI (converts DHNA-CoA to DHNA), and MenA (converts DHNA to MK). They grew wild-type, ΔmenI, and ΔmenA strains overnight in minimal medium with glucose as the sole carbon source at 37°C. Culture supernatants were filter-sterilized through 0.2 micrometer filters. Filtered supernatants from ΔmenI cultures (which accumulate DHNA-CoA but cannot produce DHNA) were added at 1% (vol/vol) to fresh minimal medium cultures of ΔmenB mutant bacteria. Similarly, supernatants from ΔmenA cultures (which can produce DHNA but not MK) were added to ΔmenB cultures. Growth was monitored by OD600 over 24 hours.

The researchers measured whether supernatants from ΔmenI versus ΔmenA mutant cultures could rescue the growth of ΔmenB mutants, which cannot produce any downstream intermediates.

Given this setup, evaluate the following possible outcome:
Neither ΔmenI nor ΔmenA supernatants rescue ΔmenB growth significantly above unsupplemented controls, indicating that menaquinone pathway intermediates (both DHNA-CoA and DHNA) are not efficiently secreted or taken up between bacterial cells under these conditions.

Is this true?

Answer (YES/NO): NO